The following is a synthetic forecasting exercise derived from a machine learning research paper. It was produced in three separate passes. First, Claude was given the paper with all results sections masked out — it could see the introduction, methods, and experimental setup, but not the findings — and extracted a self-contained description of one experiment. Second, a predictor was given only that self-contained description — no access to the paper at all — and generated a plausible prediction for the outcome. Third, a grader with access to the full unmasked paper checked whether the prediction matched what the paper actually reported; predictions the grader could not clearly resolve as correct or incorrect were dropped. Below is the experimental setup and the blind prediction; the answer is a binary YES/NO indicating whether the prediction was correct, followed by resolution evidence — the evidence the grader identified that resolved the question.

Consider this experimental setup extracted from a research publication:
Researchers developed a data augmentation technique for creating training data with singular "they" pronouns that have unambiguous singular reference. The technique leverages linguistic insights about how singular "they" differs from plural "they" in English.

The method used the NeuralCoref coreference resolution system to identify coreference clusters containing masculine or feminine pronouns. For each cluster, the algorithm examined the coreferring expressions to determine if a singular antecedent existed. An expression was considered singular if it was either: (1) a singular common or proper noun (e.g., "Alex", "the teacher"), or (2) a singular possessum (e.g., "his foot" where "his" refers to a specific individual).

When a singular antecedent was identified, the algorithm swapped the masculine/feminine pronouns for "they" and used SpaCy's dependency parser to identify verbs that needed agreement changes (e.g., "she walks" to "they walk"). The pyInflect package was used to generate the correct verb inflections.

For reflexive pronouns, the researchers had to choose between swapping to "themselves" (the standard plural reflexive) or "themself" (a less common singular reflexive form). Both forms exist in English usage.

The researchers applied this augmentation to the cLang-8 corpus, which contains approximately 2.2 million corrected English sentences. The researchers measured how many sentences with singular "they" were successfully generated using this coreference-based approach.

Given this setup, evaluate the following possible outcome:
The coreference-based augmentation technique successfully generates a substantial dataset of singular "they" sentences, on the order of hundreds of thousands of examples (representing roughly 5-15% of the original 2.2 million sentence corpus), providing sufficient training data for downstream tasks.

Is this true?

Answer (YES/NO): NO